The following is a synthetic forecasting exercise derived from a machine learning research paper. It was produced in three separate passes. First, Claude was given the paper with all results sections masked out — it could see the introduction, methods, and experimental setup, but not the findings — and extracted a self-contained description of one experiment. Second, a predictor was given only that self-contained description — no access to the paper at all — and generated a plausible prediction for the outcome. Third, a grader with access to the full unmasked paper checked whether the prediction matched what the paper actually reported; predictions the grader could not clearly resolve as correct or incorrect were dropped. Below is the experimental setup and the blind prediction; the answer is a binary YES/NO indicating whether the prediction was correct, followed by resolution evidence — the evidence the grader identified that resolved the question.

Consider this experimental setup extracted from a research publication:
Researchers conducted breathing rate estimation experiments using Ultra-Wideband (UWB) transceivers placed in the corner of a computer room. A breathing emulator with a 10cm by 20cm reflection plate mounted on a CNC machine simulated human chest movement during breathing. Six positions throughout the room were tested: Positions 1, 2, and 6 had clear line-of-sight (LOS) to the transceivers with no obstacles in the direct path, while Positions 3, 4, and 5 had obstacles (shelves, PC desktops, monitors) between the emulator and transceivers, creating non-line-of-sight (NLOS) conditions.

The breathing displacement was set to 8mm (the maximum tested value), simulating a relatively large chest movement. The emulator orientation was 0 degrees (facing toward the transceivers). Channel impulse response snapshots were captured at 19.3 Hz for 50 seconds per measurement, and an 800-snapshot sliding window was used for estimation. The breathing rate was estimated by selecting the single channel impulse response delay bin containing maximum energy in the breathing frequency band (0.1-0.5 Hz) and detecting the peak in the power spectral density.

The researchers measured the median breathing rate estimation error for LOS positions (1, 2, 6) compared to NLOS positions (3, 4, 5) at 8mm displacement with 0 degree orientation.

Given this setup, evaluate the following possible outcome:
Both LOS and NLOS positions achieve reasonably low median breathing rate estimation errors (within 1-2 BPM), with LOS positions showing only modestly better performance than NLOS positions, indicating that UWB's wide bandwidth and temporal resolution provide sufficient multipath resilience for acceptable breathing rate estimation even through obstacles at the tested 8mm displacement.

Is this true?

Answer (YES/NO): NO